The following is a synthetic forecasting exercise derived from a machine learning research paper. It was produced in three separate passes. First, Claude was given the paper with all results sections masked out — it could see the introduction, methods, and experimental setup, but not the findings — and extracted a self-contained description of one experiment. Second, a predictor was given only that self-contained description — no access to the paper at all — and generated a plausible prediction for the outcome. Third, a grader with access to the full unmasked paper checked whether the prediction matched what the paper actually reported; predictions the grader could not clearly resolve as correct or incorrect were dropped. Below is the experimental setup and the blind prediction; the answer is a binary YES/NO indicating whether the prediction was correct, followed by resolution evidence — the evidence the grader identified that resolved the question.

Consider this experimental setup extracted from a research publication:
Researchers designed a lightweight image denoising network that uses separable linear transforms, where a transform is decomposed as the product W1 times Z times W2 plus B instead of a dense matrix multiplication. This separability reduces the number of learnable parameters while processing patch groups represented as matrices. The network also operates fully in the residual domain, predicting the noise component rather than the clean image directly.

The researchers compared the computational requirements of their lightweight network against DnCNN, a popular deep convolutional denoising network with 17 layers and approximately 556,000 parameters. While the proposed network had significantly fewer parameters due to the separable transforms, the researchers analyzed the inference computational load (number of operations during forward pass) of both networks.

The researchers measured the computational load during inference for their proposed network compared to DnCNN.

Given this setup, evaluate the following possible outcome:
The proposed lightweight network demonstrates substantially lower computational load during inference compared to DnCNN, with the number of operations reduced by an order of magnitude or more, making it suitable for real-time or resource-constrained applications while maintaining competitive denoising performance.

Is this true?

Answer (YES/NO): NO